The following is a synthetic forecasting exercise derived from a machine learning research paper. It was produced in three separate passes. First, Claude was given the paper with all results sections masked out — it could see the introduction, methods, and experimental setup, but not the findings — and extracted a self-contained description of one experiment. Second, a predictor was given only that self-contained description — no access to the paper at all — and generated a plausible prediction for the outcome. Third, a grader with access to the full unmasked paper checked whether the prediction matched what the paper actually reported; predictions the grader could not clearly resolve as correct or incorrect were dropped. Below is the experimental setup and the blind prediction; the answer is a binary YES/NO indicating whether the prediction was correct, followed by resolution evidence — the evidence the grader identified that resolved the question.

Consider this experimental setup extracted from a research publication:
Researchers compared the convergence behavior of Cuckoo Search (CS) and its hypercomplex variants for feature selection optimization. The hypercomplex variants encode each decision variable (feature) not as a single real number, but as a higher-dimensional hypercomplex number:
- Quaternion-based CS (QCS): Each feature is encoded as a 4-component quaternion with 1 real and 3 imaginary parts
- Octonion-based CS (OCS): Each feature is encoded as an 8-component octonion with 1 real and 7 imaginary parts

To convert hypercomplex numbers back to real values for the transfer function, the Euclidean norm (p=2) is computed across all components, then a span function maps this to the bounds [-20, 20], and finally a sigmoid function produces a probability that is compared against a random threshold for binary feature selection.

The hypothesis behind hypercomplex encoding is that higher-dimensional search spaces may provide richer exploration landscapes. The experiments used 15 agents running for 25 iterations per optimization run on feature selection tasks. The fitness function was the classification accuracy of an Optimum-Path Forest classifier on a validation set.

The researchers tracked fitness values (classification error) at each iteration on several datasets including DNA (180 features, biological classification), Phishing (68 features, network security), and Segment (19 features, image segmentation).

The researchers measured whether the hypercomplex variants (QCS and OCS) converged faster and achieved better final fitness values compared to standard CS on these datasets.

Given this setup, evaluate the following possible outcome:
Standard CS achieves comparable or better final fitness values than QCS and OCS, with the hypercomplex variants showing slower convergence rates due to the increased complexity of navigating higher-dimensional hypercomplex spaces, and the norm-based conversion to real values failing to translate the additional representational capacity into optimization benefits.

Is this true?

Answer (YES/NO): NO